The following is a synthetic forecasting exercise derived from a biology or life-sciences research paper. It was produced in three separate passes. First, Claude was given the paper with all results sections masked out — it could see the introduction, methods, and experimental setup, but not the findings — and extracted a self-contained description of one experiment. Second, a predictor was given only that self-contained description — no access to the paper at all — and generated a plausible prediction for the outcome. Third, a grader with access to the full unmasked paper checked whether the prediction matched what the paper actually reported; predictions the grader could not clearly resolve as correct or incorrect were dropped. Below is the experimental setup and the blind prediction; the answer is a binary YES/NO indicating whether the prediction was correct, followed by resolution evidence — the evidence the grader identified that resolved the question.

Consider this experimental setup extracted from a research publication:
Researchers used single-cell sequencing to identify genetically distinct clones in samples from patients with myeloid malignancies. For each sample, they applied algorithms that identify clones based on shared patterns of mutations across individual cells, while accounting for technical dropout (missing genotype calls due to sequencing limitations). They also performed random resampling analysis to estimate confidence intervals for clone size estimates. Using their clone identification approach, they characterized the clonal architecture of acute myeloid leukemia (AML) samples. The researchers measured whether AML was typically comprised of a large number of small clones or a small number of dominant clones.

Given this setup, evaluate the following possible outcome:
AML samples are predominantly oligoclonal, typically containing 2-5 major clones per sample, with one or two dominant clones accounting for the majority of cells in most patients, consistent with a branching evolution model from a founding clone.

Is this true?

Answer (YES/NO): YES